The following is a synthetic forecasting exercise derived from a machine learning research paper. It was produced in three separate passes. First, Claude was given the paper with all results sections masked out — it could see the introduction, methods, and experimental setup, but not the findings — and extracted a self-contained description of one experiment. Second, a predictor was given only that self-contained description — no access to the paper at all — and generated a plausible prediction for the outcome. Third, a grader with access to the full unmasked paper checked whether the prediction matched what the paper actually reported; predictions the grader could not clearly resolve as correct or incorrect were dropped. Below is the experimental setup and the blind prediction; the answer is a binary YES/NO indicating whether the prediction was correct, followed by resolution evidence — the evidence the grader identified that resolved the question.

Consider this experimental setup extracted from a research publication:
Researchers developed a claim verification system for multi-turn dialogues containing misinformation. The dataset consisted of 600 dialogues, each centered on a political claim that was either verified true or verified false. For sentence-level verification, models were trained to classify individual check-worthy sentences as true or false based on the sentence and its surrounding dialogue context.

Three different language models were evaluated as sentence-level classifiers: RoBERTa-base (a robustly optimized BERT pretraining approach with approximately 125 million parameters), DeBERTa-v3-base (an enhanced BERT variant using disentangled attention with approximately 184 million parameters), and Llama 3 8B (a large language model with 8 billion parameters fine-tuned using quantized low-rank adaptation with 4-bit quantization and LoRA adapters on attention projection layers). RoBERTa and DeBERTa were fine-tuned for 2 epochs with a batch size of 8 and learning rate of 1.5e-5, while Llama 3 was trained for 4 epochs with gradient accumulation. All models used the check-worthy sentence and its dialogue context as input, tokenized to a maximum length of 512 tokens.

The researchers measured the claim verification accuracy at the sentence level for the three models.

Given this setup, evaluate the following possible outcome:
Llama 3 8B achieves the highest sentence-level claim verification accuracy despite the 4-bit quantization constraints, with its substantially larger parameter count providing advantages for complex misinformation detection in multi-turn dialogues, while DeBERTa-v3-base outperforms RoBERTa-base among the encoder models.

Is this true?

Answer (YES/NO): NO